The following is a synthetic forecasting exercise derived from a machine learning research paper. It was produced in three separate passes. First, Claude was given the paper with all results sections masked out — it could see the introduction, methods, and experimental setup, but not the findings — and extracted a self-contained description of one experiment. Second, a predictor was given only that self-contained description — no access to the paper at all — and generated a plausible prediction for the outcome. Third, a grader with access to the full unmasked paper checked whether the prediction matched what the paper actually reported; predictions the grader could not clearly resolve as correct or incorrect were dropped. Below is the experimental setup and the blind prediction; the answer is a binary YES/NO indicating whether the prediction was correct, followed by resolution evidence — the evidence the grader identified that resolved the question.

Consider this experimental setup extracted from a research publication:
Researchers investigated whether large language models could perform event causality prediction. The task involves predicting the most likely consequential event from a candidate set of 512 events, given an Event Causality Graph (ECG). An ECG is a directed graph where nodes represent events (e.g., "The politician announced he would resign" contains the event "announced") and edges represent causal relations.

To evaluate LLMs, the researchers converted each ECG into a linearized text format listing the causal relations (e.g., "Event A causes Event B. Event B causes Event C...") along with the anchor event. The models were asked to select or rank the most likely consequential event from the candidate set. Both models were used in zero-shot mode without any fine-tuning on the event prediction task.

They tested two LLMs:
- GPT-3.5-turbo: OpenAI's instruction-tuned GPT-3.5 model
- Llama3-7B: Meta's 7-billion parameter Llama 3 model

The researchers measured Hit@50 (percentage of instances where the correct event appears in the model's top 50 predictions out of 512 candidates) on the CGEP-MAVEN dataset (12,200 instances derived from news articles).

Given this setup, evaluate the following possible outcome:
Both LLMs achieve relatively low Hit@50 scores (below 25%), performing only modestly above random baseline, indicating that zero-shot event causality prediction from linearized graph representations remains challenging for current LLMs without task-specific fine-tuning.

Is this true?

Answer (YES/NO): NO